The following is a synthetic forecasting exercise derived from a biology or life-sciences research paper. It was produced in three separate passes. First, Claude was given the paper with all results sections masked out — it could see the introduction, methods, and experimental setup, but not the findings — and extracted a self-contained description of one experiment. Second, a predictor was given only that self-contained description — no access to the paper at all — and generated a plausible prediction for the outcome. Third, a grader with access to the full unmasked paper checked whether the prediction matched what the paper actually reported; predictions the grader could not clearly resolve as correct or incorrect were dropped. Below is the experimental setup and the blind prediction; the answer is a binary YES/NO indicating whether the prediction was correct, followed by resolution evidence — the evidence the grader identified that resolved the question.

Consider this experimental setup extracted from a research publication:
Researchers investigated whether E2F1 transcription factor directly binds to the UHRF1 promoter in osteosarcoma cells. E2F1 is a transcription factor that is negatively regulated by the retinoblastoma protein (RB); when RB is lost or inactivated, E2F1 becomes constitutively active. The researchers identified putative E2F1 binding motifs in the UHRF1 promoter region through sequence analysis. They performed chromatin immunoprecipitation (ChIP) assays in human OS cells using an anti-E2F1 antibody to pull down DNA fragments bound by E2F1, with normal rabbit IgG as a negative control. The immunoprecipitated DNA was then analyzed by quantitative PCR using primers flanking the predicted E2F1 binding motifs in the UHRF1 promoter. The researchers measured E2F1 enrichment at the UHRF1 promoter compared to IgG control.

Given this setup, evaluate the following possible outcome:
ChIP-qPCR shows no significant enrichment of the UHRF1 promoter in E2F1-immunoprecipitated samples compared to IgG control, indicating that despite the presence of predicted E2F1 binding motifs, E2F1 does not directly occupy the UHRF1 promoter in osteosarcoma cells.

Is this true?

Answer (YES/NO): NO